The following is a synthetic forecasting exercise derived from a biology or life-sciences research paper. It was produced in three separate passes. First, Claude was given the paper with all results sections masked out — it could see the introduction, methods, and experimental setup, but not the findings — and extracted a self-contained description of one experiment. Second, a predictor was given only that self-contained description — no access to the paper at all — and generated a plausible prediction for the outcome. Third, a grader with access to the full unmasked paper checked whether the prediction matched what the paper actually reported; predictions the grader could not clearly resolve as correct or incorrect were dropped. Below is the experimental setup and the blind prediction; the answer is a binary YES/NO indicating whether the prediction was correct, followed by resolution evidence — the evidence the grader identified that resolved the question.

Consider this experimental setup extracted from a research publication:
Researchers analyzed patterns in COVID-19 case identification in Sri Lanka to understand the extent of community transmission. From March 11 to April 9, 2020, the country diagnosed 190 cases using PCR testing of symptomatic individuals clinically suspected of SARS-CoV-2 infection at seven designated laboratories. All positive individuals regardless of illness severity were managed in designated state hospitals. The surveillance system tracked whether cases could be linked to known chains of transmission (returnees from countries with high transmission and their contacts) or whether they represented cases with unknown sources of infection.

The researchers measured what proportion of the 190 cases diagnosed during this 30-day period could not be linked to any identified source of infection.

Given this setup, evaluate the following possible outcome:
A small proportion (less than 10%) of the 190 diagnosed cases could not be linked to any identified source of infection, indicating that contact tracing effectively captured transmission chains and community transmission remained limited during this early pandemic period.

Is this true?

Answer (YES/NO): YES